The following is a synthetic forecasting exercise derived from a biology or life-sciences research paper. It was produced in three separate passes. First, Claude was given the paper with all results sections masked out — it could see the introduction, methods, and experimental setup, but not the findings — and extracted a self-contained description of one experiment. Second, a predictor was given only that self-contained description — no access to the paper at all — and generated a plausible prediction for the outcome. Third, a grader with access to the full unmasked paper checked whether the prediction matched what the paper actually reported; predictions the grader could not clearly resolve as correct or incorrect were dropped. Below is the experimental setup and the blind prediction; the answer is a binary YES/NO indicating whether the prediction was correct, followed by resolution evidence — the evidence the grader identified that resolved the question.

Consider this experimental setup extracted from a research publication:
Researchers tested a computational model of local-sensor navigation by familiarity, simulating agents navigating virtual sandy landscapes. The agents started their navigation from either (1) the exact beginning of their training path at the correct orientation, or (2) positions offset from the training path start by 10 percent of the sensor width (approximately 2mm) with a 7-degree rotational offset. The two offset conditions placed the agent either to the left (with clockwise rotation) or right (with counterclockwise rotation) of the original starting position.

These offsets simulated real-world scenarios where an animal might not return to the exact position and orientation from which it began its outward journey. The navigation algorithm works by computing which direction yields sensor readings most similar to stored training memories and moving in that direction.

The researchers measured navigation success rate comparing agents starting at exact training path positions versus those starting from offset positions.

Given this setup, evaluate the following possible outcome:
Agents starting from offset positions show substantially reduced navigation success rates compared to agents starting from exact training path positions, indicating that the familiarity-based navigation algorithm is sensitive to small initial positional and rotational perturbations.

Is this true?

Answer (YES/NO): YES